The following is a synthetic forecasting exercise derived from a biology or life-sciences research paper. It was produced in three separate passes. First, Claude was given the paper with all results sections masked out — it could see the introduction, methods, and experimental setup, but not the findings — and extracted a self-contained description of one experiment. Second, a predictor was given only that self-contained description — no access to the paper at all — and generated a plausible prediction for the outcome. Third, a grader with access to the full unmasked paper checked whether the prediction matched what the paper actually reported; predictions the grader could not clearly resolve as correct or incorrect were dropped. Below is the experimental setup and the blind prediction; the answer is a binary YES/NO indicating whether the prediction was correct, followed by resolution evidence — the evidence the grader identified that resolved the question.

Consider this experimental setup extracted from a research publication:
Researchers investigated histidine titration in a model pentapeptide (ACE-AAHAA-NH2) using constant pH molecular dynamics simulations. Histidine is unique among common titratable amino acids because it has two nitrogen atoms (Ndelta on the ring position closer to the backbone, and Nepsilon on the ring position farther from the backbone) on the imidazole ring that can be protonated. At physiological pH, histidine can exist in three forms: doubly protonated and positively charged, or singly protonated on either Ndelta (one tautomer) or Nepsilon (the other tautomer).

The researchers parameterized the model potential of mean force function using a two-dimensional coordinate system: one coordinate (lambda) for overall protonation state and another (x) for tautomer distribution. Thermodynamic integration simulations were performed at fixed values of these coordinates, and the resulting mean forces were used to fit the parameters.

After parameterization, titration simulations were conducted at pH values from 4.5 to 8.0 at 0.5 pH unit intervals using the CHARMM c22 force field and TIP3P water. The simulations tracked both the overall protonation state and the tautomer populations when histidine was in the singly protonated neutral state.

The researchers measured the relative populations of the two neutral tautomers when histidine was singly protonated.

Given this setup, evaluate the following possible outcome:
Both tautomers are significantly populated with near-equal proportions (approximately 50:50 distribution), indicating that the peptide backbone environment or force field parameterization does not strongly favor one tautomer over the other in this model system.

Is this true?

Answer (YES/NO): NO